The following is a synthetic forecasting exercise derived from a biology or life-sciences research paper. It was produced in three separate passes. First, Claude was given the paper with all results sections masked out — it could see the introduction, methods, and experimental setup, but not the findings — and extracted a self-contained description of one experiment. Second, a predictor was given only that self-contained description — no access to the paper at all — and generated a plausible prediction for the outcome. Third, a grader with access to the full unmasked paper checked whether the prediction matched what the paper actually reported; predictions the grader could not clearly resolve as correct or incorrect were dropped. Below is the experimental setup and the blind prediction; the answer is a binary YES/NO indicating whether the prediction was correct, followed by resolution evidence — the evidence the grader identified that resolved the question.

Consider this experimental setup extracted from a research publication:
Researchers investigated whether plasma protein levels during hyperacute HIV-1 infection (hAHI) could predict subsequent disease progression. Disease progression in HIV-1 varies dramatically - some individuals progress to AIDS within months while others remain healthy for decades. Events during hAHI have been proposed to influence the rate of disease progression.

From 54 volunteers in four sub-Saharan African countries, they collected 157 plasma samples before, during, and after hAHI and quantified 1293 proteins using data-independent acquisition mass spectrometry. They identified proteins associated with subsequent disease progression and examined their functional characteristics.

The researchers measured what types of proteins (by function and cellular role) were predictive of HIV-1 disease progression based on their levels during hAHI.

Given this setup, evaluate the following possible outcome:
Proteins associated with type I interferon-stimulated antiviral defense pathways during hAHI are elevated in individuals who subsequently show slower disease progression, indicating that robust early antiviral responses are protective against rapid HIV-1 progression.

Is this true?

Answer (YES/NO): NO